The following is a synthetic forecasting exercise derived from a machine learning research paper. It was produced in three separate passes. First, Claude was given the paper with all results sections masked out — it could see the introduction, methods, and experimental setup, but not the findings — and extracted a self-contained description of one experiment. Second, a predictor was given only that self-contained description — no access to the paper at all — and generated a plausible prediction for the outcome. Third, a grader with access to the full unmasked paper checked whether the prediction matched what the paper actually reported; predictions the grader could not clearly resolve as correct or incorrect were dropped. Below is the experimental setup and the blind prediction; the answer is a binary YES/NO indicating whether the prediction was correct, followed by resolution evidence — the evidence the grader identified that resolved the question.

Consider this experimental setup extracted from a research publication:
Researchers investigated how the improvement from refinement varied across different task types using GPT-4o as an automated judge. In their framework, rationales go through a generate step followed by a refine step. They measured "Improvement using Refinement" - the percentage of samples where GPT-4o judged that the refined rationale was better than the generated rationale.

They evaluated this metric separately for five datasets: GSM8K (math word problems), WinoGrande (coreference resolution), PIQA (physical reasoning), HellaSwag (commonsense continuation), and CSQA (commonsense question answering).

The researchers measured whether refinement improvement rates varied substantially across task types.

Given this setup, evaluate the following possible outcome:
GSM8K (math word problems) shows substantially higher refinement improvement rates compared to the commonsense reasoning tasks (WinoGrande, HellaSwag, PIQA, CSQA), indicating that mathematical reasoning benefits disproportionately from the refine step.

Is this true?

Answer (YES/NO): YES